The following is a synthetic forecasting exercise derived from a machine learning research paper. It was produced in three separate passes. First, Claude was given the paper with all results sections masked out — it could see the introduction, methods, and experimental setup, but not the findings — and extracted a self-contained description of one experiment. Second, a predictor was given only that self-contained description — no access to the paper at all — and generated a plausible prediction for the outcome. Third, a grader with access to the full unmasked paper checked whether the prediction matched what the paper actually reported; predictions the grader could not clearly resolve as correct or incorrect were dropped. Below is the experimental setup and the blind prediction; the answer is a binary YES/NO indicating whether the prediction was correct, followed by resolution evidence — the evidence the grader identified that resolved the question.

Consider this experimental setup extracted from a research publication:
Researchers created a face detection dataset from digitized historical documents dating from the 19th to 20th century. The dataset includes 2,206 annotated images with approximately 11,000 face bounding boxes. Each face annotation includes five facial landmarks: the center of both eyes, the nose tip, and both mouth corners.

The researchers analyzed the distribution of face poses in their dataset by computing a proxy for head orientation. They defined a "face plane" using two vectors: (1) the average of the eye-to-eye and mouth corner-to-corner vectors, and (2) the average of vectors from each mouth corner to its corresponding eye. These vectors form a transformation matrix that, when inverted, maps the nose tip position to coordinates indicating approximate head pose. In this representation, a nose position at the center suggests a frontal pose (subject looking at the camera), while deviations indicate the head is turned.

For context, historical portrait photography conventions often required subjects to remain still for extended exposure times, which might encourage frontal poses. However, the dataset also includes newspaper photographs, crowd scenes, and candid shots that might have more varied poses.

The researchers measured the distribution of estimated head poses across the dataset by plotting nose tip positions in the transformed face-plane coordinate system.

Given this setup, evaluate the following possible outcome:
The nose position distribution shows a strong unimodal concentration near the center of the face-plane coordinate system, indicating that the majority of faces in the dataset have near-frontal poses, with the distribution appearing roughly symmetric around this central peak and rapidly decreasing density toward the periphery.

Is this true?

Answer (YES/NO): NO